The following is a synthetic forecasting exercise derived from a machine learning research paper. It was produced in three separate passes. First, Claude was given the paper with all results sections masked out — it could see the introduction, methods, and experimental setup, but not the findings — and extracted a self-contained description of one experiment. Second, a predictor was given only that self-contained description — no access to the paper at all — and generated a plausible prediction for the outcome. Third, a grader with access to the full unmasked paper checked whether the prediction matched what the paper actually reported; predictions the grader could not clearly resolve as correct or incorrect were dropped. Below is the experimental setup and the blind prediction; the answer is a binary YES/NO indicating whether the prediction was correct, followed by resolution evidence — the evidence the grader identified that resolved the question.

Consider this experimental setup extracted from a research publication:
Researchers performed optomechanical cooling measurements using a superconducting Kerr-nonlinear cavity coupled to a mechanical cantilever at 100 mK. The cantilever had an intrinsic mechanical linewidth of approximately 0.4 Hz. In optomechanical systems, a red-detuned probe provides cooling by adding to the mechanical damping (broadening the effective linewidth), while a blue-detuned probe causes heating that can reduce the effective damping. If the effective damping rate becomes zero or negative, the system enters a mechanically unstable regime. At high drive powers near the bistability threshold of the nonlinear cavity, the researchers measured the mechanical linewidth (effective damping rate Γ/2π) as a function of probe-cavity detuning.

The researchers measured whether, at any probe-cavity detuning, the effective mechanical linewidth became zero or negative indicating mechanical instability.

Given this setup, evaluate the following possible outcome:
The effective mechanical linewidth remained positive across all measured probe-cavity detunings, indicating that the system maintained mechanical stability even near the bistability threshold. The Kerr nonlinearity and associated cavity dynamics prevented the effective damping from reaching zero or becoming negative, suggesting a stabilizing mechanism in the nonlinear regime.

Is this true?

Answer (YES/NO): YES